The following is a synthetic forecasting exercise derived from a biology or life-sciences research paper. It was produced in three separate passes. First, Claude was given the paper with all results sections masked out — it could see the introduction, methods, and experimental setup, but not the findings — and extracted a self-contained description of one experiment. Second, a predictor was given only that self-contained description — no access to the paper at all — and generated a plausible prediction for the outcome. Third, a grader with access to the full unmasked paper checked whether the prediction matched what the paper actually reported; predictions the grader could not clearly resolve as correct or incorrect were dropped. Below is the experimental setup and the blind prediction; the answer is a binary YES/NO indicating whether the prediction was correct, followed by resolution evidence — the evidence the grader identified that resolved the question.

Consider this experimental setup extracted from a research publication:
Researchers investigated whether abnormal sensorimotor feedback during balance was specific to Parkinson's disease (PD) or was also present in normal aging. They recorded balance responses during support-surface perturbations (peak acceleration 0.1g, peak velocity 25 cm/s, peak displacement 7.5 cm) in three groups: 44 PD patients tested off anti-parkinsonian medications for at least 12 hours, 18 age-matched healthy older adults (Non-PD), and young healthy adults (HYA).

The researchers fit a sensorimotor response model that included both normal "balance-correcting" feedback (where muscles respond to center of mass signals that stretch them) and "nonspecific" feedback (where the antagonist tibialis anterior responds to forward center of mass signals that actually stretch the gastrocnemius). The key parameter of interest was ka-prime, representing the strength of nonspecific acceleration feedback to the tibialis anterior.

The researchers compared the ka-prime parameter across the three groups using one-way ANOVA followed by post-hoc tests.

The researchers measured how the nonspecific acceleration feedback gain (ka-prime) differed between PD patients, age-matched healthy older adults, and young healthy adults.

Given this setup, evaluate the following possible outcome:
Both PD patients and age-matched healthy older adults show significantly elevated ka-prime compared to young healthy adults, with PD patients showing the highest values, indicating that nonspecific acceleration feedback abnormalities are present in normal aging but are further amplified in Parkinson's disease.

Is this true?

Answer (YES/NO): YES